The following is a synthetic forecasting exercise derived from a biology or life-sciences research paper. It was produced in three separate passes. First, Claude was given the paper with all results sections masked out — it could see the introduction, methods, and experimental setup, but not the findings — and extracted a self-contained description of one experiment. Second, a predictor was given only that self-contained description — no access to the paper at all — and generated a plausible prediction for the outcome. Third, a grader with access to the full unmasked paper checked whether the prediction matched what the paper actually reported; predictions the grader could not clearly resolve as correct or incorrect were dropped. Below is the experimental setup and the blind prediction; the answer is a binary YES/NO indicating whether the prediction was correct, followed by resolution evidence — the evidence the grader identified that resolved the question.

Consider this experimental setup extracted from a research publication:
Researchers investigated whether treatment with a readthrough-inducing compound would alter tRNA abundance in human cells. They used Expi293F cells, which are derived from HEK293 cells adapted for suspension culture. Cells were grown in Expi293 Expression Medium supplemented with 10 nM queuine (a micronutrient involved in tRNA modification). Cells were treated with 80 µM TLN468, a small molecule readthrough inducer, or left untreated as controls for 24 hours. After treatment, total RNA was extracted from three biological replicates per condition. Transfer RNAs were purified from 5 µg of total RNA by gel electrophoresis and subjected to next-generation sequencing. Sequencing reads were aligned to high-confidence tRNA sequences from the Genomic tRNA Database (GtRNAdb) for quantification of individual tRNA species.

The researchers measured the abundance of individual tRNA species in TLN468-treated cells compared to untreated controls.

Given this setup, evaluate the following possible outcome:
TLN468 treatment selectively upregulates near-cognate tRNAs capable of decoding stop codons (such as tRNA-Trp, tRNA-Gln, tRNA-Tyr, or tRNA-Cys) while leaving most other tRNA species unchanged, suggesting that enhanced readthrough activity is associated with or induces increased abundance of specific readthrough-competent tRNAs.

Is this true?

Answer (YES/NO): NO